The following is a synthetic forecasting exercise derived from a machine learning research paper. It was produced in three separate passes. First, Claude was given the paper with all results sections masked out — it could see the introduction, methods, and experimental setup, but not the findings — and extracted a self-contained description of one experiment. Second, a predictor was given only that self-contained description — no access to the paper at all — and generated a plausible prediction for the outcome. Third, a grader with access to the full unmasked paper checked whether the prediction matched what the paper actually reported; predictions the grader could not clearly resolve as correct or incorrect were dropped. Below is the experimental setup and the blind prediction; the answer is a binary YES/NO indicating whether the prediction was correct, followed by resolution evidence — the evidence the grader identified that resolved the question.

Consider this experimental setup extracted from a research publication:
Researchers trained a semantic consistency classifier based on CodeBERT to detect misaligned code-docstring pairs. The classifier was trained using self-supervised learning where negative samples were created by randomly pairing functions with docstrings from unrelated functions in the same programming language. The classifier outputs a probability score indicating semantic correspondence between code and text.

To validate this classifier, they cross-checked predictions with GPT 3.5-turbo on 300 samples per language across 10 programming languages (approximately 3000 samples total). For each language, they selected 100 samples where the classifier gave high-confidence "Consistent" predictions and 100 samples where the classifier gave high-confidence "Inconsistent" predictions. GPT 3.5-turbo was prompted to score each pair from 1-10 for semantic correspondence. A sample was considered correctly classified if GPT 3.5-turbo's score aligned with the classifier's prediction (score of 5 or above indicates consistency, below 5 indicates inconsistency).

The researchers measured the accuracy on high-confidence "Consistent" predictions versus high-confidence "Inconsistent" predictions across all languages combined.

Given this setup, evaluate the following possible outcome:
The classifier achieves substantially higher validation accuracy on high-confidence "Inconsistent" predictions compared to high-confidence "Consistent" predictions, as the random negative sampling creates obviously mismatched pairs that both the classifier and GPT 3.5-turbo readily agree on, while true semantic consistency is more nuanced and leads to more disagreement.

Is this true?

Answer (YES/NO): NO